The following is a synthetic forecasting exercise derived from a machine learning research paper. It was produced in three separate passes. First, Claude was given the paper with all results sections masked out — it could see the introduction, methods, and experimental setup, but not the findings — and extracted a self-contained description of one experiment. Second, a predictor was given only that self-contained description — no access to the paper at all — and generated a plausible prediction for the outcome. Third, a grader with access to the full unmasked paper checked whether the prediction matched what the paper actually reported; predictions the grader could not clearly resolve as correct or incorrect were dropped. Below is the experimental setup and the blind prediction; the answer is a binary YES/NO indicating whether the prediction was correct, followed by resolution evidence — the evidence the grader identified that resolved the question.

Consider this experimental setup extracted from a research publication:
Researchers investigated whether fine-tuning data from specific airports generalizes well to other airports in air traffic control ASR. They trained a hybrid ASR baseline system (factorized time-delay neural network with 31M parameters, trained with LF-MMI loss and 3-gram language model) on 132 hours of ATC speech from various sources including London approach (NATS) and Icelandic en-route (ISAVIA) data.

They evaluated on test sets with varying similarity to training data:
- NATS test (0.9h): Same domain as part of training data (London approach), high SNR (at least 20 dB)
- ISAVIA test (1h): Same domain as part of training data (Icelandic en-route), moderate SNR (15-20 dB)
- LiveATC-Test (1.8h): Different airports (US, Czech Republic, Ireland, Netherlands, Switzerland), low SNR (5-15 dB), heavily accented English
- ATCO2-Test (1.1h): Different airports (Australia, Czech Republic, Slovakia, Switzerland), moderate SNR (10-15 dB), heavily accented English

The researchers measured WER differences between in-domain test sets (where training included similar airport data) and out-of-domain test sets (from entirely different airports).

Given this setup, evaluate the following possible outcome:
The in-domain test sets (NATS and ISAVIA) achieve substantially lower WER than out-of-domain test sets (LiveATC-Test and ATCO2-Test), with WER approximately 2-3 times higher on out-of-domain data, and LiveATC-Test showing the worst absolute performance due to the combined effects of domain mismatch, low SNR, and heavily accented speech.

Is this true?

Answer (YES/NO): NO